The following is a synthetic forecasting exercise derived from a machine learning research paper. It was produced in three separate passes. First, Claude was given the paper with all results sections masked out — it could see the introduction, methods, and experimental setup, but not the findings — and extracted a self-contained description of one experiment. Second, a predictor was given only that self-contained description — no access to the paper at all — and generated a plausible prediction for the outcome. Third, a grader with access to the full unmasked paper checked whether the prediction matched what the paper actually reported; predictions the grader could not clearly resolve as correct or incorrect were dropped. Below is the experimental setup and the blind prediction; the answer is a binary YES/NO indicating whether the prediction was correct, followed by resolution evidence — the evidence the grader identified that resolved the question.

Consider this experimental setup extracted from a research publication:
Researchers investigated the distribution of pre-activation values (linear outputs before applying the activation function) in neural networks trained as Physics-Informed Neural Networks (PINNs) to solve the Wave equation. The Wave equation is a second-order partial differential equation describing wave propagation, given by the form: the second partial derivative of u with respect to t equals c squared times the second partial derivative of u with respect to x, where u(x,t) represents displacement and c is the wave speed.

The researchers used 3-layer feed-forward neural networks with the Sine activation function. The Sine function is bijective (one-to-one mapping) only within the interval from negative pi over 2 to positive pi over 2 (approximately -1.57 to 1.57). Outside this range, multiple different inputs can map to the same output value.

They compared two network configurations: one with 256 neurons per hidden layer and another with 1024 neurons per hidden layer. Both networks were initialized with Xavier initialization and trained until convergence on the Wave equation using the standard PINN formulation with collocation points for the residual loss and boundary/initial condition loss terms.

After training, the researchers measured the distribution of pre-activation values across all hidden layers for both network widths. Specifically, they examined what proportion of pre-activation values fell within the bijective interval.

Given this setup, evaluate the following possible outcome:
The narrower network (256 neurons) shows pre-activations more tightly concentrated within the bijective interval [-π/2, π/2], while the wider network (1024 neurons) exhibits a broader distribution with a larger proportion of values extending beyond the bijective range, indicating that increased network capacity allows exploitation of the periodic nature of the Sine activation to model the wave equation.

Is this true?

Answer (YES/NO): NO